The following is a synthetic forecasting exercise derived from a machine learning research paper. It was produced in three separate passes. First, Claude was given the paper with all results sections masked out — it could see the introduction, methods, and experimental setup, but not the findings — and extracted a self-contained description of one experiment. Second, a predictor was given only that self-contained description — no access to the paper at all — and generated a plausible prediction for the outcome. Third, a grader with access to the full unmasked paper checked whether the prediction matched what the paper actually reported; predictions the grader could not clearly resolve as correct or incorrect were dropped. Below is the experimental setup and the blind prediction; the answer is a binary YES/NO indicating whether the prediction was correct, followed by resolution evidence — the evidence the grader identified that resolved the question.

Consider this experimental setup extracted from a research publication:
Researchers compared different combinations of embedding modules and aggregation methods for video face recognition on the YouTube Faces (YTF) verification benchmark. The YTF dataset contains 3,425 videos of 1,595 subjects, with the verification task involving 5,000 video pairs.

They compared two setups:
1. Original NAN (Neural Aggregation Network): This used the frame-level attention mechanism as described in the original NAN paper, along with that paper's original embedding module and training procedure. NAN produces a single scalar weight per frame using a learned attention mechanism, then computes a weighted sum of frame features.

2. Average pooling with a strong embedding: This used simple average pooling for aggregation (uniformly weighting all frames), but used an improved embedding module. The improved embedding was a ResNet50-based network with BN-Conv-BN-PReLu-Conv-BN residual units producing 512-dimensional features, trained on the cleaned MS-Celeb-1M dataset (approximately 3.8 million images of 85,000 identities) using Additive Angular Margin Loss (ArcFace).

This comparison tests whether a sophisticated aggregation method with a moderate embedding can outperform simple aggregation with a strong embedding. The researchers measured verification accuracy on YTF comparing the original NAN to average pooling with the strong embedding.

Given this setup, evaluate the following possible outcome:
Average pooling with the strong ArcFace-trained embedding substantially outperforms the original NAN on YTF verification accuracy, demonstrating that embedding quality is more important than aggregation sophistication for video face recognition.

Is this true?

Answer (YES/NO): NO